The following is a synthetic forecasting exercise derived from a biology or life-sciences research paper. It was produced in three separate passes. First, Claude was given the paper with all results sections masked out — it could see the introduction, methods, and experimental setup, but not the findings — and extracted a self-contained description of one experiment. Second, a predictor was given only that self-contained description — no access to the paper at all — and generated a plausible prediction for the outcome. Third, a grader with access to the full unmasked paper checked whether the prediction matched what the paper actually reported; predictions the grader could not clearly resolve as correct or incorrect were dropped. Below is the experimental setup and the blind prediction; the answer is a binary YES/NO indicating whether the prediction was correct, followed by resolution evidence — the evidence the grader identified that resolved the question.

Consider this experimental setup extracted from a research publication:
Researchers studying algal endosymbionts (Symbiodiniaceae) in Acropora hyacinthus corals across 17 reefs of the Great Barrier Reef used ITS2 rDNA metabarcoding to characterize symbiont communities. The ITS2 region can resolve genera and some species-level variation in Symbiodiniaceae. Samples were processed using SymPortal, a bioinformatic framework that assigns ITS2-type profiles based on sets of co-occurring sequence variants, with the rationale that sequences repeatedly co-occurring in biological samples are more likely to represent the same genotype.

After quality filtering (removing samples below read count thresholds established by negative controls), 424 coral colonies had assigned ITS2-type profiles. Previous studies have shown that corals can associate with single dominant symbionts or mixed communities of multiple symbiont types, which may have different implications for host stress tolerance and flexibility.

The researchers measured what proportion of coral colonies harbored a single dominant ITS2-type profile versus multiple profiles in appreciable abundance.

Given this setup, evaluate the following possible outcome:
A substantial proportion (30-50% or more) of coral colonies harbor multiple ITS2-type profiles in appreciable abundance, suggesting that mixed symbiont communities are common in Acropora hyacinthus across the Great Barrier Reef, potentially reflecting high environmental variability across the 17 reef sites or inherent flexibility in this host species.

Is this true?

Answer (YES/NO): NO